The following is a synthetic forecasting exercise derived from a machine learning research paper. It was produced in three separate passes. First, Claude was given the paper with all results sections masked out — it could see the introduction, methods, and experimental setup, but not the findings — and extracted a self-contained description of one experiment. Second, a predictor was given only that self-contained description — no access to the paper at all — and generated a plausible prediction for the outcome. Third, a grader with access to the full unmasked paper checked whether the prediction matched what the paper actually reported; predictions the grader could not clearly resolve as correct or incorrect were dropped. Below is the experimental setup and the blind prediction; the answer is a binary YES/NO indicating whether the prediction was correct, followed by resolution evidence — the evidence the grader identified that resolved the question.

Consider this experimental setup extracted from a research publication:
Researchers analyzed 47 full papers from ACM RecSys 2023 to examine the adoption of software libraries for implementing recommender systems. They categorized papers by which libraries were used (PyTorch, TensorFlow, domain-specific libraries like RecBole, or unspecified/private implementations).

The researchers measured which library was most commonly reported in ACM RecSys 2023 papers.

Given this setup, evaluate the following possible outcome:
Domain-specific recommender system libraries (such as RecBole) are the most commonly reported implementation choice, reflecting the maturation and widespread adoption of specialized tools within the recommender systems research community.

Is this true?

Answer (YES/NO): NO